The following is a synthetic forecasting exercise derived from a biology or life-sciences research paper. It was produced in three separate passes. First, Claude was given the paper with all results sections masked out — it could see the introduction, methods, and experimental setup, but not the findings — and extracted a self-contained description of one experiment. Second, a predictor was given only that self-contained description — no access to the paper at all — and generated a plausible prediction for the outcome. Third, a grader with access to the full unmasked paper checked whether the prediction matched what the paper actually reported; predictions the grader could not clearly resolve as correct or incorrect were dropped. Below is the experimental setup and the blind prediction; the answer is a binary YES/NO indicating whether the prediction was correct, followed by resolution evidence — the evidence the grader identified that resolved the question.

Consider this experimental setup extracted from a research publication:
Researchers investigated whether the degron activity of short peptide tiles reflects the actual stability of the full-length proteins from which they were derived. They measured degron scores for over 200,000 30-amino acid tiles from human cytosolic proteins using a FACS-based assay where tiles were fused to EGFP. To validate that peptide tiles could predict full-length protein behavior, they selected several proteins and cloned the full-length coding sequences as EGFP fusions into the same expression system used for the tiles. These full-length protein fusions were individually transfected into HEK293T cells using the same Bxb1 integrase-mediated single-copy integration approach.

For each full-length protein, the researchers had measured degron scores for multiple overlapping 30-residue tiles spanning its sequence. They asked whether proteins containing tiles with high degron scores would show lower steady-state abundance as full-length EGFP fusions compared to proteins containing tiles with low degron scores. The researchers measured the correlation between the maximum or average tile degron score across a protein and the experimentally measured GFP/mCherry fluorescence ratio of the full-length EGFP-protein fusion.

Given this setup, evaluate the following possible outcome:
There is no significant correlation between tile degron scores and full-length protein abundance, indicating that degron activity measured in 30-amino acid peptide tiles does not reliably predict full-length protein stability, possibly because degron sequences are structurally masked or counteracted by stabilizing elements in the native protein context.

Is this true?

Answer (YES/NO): NO